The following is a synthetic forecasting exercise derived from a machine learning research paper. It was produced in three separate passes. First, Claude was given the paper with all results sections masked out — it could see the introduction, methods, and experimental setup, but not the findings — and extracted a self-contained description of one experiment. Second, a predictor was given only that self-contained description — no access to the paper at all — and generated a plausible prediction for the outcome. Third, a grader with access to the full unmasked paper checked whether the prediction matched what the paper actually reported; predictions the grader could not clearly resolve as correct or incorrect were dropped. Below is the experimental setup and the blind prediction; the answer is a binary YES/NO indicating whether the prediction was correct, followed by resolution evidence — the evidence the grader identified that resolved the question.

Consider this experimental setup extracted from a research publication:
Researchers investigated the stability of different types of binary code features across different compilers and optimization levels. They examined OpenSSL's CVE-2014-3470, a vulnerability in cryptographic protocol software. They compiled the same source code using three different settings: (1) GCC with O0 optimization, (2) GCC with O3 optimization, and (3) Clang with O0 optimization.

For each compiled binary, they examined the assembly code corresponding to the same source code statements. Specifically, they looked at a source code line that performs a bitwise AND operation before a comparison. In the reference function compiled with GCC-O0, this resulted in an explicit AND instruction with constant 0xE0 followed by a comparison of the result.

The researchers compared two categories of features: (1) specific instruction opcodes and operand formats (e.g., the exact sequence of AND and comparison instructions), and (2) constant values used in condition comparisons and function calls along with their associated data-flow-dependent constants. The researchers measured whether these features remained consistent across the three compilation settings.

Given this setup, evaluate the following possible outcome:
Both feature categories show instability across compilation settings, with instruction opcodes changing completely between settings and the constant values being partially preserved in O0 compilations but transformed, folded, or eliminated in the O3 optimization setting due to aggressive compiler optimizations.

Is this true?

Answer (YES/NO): NO